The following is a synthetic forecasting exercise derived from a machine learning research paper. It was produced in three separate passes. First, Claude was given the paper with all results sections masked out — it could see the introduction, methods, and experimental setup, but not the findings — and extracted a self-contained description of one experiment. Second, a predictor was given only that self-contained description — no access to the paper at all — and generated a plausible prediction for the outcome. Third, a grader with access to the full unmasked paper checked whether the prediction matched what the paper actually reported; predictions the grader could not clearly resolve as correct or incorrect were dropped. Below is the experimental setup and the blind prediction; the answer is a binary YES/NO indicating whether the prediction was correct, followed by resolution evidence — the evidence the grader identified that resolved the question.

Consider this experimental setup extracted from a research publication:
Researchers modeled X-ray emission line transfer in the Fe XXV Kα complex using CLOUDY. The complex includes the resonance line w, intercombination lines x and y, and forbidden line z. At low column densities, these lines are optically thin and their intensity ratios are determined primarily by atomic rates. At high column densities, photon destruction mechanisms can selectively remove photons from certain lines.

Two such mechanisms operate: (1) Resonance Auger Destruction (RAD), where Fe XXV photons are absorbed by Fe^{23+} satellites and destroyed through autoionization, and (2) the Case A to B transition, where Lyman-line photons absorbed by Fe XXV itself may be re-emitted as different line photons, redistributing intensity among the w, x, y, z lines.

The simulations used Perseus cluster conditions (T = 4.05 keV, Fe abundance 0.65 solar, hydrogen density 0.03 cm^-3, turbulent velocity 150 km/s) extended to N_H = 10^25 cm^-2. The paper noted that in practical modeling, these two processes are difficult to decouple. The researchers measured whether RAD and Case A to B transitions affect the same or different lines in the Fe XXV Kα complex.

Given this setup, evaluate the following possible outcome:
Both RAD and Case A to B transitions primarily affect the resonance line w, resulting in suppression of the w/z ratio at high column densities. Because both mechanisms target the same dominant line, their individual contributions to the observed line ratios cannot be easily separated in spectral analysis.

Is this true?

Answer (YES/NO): NO